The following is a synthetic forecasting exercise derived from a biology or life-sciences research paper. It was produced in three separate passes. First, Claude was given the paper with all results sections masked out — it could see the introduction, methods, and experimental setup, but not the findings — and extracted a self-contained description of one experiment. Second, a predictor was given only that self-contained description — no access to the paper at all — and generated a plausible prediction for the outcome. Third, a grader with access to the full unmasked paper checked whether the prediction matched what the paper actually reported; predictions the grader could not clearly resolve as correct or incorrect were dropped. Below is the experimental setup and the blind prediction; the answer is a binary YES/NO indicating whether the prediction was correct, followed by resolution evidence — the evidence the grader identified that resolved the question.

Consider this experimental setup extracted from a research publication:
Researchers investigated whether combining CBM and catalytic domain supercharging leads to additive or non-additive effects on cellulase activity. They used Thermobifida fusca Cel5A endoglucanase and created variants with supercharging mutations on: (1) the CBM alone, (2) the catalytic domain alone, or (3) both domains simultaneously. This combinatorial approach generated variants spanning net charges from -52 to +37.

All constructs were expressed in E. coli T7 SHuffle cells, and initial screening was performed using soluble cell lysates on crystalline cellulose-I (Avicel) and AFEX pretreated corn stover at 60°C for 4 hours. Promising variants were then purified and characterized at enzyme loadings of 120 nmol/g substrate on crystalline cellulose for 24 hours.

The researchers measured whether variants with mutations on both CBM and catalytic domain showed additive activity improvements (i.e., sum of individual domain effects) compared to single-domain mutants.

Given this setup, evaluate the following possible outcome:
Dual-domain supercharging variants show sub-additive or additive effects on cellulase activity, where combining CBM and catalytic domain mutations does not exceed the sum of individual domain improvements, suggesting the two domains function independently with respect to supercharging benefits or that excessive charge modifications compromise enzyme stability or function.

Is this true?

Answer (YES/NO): YES